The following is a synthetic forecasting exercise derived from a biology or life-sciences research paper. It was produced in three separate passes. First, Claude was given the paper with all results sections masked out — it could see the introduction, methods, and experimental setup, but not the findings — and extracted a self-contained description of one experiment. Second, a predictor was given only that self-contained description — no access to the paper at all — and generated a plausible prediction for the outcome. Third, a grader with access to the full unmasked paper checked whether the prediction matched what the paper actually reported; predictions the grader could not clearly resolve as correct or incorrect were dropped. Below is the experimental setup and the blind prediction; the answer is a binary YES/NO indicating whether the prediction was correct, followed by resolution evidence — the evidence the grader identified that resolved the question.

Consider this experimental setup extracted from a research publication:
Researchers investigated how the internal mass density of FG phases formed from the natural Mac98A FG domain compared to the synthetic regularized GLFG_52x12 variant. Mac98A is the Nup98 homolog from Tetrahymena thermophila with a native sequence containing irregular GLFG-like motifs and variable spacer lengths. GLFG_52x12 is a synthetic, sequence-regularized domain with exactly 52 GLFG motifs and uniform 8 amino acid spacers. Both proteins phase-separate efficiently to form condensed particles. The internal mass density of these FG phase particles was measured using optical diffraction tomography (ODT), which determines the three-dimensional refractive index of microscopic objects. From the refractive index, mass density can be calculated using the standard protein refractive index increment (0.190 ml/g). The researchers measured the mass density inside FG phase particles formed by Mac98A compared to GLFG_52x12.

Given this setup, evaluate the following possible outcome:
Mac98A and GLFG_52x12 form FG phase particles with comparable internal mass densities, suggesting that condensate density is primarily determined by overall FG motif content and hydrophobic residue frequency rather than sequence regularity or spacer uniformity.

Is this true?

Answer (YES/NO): YES